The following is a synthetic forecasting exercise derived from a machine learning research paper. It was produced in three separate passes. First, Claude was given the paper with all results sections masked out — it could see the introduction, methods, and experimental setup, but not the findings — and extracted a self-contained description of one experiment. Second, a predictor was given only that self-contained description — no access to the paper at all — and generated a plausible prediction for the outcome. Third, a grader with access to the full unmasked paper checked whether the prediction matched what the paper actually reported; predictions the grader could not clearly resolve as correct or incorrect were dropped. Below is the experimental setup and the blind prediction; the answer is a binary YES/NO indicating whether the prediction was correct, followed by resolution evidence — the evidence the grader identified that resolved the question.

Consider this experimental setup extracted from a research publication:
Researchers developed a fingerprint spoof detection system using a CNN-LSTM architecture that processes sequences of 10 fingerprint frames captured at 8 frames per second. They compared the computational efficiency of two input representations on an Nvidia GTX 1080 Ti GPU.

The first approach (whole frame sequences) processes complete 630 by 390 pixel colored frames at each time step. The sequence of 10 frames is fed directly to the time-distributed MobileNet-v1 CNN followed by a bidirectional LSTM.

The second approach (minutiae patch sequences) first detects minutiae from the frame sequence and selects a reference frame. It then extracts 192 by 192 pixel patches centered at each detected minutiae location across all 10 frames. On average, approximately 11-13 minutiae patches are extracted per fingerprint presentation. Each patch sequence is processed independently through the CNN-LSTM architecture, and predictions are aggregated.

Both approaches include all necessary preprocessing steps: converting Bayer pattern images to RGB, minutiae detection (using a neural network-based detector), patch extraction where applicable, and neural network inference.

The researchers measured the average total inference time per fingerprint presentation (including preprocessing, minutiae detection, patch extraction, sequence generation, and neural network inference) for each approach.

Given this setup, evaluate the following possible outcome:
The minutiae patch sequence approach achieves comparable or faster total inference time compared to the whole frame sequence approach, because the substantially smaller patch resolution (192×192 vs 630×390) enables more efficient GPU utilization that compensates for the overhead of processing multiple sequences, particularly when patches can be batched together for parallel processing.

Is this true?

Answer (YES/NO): NO